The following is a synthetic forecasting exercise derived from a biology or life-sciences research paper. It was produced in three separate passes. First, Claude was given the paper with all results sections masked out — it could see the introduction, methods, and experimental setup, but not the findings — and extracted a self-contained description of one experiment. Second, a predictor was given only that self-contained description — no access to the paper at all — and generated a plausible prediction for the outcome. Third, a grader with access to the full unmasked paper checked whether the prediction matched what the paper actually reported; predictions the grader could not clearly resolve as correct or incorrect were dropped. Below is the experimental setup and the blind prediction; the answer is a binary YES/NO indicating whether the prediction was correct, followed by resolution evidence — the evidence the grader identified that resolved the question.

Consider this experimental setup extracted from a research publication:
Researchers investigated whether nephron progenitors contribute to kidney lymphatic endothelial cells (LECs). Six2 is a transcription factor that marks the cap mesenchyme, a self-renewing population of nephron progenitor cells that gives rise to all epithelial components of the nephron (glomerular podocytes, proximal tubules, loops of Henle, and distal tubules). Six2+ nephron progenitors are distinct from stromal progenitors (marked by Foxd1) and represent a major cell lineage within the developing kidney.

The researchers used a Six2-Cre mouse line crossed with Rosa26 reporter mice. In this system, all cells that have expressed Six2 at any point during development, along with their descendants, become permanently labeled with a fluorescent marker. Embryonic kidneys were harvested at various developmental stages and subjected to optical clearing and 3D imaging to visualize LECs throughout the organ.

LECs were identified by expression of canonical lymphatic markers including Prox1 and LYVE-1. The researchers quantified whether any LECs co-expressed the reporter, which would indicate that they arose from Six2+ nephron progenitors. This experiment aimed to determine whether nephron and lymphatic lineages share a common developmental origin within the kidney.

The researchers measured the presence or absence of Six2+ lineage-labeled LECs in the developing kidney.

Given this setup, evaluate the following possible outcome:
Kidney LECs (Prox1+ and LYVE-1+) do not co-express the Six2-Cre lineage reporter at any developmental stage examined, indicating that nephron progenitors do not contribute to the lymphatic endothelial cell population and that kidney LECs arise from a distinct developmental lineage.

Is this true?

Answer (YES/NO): YES